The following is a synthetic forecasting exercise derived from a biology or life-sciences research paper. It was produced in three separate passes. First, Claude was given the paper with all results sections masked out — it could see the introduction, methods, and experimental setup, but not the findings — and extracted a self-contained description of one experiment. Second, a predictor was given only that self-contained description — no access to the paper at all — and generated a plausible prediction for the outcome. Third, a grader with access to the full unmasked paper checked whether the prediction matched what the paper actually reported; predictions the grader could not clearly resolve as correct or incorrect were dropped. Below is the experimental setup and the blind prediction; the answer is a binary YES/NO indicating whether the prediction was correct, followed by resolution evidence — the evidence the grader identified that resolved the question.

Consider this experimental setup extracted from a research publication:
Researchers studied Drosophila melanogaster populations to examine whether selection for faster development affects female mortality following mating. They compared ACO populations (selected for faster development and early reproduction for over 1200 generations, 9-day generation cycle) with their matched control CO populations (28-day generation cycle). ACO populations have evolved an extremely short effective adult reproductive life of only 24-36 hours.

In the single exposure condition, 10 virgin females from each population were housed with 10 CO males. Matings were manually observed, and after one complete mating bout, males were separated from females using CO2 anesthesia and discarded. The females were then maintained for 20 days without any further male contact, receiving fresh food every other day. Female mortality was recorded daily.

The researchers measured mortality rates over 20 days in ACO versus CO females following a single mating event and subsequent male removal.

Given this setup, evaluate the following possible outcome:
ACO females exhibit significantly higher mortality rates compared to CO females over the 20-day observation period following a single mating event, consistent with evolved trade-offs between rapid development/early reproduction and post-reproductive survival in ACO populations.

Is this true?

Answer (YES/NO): NO